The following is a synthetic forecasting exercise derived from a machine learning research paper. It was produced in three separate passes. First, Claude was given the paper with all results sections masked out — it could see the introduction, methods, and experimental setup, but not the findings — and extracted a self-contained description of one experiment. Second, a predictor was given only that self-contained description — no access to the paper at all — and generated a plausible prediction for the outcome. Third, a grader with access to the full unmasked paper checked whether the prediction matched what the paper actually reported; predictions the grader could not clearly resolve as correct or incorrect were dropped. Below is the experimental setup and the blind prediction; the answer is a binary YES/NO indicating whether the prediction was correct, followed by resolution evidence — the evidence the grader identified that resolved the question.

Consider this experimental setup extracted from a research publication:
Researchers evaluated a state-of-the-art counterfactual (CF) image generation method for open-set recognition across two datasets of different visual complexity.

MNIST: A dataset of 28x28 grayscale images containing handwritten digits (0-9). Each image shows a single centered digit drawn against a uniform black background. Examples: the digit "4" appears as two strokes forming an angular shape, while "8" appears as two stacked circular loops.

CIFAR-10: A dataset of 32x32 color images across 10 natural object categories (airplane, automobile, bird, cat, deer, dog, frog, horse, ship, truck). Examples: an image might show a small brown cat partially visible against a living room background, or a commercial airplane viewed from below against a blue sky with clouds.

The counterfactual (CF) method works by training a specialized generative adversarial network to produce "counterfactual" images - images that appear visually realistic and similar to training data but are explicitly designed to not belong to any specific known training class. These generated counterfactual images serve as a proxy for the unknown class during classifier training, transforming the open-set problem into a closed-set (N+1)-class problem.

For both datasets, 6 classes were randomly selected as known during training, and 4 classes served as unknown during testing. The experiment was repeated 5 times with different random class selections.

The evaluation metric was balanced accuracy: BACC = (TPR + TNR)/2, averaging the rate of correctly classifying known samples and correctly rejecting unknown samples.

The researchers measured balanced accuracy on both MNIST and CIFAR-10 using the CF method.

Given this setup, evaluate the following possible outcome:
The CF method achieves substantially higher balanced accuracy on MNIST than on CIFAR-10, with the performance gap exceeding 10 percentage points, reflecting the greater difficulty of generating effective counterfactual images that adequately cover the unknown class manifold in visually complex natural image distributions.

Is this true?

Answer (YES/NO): YES